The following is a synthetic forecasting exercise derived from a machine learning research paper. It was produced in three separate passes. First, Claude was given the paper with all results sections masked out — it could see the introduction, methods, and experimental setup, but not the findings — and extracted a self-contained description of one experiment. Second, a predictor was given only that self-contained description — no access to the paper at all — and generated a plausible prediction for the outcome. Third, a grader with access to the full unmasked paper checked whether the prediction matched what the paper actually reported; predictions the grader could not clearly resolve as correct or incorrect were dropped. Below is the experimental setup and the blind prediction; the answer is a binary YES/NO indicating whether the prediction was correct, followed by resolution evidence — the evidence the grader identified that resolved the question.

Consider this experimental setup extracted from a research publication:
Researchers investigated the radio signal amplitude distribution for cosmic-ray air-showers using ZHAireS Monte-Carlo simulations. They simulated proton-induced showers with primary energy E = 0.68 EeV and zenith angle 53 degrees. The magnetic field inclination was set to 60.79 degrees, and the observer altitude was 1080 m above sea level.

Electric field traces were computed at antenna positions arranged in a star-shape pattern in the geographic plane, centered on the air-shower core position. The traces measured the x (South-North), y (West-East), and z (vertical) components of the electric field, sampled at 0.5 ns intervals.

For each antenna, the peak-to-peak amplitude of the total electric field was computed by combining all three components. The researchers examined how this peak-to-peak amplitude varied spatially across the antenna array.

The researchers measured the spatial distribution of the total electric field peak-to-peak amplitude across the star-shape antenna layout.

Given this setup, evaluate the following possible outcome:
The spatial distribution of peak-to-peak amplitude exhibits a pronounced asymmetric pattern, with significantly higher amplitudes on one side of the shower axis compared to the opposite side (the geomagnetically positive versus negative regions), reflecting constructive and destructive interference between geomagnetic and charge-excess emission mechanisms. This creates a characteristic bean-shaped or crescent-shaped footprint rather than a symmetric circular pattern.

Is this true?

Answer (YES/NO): NO